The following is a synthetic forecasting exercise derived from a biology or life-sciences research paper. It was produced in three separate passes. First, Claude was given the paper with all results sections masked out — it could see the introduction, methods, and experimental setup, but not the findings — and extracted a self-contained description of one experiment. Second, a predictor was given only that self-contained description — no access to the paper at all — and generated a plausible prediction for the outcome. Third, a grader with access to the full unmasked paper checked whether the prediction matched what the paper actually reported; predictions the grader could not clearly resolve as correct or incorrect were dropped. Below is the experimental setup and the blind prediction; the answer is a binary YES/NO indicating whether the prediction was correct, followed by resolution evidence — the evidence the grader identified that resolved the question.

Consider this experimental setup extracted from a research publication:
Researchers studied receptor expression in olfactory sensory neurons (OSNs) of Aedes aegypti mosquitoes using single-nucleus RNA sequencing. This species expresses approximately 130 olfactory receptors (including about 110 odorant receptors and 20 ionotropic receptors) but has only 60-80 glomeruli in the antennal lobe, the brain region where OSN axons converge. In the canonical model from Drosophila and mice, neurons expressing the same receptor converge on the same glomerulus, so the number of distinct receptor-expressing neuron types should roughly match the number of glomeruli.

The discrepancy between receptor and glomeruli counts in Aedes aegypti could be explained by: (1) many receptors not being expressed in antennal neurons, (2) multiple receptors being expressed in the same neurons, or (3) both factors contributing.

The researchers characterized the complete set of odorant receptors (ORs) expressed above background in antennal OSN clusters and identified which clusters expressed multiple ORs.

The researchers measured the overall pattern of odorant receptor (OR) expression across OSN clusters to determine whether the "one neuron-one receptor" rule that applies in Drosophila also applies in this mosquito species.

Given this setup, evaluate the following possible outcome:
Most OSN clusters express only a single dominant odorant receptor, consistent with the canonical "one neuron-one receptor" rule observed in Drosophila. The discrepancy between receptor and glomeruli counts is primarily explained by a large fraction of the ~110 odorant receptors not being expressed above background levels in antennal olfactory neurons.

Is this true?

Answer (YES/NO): NO